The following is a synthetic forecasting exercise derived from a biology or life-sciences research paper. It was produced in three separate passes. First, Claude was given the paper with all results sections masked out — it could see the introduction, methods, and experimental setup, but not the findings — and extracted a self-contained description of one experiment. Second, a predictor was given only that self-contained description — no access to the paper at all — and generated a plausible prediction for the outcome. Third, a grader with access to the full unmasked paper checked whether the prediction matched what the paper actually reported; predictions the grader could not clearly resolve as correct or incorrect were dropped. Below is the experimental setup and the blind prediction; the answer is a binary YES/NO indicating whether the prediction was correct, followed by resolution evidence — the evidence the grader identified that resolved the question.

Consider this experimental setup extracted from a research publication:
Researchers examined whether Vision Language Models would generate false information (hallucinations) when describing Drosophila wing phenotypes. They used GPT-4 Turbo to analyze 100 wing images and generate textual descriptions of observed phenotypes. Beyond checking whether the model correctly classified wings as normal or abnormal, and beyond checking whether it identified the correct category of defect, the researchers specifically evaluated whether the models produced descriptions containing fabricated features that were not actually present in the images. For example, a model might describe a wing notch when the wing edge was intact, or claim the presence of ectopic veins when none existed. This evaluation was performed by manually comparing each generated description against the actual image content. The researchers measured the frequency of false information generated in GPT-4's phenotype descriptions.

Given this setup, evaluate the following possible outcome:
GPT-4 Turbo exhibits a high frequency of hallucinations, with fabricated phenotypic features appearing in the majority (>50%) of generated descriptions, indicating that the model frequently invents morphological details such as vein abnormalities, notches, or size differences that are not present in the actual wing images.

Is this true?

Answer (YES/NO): YES